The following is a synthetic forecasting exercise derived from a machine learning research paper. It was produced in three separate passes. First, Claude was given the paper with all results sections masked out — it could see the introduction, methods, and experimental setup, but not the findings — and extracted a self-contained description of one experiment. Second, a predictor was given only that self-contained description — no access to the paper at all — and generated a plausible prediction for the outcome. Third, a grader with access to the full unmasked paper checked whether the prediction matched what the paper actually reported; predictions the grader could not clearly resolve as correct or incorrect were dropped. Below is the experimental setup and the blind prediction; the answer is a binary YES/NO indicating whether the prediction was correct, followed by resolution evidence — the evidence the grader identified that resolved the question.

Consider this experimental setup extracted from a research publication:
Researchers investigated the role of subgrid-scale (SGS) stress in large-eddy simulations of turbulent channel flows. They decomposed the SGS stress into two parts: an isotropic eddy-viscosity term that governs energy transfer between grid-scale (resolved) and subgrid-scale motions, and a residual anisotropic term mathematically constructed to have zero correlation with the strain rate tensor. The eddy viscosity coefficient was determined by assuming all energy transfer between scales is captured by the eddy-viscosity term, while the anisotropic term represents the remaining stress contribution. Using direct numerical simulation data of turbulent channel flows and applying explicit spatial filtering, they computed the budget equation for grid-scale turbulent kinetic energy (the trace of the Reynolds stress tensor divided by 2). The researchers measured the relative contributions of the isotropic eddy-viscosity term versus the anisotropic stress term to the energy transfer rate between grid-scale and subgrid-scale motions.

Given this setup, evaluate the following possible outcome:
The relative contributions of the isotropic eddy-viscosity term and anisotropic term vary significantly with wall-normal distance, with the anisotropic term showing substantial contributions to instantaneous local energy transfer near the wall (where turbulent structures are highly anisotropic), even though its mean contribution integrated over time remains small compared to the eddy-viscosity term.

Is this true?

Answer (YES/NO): NO